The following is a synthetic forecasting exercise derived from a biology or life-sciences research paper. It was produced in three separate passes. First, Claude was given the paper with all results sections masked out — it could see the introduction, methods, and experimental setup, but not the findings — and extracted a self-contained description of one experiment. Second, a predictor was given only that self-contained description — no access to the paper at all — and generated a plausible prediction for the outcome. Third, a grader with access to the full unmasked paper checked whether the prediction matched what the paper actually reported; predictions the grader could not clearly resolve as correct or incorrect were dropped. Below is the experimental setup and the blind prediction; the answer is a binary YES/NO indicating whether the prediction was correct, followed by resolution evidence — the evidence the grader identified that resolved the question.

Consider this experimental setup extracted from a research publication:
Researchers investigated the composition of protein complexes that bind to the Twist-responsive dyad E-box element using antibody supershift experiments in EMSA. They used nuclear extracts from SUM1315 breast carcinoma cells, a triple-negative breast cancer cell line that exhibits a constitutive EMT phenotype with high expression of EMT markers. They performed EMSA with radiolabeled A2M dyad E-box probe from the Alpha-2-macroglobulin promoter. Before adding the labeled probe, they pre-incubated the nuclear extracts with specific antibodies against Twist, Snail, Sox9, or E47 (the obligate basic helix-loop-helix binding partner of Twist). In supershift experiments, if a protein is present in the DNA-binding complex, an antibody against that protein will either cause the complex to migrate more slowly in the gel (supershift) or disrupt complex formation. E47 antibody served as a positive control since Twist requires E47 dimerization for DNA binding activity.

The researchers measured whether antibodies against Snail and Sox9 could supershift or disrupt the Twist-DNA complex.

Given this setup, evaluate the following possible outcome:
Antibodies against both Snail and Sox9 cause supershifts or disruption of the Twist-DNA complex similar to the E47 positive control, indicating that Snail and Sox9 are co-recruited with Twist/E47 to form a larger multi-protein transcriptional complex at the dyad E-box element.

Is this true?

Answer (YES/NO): YES